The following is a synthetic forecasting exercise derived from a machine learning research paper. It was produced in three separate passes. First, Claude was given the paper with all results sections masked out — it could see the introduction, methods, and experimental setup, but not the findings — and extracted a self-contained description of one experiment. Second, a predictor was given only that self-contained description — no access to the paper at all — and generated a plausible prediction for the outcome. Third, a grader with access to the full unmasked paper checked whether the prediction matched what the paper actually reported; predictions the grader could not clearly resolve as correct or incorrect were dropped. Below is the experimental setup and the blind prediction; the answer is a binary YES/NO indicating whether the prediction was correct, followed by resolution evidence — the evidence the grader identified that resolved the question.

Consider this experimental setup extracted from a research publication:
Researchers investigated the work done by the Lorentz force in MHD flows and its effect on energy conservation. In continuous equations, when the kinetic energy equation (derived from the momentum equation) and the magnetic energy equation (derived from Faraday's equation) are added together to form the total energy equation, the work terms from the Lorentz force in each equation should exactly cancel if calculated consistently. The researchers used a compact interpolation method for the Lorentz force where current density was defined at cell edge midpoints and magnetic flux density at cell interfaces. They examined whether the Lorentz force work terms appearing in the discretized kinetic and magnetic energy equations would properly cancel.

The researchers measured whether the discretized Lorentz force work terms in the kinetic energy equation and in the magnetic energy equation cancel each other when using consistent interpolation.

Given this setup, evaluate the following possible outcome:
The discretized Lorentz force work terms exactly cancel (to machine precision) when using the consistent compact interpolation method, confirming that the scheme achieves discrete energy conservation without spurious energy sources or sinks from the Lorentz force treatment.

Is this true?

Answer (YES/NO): YES